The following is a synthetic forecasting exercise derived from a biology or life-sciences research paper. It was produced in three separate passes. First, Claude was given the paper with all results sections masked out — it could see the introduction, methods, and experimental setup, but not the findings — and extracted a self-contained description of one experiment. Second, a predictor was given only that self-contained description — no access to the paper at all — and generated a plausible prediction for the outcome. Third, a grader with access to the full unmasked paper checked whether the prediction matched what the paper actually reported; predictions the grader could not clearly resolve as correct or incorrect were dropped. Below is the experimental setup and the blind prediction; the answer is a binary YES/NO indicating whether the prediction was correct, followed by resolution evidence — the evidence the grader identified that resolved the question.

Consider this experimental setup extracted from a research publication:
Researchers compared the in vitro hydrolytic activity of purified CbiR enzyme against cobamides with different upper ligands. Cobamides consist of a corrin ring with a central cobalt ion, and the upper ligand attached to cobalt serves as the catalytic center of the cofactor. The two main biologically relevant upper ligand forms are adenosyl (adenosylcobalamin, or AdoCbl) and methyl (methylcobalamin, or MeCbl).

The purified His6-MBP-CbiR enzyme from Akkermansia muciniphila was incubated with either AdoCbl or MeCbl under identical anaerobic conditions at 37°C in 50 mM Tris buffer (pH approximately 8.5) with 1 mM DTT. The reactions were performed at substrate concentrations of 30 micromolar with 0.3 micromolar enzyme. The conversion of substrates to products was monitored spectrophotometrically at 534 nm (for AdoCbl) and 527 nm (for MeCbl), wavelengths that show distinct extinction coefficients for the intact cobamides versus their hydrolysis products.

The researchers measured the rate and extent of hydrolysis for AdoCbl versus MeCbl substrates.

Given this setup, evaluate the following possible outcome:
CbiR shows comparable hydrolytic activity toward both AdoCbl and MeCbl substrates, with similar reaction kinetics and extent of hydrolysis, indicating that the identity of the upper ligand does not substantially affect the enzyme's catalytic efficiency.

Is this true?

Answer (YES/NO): YES